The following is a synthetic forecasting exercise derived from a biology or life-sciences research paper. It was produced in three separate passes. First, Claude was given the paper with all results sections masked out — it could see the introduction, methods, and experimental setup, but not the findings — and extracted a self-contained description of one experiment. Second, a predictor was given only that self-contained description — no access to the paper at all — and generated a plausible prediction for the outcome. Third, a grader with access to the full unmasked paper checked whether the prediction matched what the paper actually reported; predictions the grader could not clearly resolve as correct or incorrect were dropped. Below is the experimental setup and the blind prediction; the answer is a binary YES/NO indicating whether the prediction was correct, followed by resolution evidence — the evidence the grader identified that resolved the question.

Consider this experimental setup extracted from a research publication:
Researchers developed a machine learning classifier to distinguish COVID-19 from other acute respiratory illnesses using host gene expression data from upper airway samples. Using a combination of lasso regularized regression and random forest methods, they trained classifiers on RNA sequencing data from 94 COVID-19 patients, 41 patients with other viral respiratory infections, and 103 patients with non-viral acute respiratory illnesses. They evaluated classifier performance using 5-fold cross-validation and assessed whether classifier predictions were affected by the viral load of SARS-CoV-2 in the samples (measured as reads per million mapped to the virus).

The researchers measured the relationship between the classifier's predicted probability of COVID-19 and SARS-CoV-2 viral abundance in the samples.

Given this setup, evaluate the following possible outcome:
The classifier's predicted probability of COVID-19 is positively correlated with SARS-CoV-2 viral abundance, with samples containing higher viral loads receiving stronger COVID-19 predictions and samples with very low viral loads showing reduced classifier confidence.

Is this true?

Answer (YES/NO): NO